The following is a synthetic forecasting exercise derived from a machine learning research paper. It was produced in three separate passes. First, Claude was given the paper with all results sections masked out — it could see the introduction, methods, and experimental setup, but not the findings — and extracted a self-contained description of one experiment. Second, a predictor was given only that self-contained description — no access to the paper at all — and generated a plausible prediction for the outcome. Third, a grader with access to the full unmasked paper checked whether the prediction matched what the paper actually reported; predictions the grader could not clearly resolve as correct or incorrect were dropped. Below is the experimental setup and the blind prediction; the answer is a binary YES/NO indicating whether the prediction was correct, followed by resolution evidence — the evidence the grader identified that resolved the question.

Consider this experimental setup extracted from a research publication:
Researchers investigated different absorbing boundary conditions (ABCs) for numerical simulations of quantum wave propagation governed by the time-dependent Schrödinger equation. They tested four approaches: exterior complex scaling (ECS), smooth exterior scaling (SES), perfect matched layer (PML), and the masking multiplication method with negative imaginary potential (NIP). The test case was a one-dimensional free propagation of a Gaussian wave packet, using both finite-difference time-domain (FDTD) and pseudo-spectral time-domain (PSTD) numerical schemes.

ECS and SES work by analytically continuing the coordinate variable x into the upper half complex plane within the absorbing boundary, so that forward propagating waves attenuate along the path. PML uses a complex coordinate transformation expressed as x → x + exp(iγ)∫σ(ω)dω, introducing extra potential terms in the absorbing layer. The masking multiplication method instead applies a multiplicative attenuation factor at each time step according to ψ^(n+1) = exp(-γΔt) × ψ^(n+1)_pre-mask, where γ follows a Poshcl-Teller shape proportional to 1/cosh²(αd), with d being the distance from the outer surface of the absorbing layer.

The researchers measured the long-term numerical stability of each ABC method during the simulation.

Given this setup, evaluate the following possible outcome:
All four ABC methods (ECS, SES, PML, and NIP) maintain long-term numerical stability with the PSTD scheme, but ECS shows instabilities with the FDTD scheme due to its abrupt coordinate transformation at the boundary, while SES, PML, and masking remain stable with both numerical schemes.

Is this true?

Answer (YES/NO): NO